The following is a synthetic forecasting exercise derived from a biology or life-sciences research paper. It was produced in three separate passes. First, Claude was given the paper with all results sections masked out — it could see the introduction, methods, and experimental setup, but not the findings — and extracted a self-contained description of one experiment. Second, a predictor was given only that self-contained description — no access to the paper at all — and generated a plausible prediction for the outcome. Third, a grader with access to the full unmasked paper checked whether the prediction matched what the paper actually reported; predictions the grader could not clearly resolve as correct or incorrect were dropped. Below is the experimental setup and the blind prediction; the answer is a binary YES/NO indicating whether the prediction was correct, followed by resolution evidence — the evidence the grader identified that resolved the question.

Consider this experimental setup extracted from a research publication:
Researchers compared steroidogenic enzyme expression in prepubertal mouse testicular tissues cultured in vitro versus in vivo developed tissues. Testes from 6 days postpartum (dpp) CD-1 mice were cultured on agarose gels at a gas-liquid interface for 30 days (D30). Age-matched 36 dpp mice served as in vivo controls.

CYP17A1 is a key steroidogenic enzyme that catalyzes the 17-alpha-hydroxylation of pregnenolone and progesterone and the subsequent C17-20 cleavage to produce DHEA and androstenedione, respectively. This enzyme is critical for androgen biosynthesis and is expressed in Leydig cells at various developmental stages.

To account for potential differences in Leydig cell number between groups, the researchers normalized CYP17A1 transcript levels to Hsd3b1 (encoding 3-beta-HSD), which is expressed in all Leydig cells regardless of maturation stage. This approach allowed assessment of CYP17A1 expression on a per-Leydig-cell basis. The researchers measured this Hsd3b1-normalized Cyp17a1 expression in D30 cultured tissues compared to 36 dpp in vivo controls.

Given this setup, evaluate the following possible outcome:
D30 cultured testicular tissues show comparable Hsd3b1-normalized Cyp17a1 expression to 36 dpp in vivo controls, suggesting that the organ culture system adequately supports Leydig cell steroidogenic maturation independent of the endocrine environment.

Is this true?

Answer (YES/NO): NO